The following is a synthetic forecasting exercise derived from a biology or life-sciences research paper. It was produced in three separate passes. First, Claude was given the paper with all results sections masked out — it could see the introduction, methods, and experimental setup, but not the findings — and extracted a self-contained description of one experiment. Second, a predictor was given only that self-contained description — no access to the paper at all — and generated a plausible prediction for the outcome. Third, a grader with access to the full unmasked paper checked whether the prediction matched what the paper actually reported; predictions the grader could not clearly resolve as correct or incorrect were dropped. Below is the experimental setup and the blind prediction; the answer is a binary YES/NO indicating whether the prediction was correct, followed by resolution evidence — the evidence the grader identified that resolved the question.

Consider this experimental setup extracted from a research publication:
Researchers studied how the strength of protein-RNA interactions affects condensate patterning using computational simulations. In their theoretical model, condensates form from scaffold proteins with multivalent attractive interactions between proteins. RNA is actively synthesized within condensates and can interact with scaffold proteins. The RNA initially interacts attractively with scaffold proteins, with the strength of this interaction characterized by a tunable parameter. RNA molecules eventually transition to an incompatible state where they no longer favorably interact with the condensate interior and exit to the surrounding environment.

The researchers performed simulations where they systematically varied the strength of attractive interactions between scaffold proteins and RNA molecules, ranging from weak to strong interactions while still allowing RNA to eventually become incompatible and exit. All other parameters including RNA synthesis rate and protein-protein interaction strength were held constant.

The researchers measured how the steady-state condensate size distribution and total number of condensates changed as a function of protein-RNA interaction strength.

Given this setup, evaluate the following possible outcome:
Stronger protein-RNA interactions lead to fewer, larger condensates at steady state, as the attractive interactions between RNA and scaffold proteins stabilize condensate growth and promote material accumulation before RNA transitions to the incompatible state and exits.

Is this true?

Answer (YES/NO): YES